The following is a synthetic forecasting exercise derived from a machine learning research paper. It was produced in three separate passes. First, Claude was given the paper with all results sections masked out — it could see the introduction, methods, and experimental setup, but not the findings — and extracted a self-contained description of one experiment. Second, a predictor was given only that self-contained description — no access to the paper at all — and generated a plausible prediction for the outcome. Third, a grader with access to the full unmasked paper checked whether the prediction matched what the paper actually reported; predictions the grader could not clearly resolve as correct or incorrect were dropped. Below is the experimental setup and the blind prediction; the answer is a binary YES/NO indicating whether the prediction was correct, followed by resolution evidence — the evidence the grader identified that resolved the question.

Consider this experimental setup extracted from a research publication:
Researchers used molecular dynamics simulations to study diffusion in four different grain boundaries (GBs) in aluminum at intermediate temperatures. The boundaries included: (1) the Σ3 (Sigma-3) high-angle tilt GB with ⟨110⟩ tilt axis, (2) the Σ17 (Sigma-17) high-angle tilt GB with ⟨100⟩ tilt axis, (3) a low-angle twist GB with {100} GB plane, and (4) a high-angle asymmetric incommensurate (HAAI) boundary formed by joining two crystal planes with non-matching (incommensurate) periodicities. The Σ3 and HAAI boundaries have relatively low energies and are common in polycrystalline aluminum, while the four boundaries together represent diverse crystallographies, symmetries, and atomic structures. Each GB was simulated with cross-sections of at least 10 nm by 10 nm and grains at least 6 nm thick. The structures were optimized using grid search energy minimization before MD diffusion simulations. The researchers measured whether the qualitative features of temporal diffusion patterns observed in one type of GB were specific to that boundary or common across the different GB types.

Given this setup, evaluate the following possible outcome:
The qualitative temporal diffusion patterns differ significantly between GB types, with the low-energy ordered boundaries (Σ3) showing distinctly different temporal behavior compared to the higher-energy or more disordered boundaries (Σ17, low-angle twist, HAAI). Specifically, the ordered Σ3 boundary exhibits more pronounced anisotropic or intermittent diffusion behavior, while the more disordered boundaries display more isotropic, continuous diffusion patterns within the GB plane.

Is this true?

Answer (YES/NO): NO